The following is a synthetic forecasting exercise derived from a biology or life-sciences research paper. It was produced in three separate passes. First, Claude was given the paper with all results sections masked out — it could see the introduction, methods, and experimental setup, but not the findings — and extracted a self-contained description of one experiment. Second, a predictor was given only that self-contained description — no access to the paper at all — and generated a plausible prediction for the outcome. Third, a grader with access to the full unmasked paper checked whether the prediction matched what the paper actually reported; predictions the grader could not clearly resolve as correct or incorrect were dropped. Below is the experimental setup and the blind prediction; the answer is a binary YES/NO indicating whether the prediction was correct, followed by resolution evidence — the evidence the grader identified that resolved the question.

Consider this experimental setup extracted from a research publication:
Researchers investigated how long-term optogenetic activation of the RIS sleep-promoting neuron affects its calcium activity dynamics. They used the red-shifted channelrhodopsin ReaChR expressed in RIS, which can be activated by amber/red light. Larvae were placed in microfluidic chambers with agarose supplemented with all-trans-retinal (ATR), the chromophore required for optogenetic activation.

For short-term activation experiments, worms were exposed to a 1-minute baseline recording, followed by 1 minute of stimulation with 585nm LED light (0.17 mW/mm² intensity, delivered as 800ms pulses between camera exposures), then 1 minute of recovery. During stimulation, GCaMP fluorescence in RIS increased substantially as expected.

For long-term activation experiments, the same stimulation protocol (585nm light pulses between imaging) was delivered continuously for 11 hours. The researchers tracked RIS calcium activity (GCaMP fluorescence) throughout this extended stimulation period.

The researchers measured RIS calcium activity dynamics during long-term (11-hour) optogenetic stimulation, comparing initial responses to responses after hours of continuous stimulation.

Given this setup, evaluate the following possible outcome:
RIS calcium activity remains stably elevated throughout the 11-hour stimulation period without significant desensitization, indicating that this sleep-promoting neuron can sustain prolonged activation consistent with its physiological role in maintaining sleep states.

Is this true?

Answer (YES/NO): NO